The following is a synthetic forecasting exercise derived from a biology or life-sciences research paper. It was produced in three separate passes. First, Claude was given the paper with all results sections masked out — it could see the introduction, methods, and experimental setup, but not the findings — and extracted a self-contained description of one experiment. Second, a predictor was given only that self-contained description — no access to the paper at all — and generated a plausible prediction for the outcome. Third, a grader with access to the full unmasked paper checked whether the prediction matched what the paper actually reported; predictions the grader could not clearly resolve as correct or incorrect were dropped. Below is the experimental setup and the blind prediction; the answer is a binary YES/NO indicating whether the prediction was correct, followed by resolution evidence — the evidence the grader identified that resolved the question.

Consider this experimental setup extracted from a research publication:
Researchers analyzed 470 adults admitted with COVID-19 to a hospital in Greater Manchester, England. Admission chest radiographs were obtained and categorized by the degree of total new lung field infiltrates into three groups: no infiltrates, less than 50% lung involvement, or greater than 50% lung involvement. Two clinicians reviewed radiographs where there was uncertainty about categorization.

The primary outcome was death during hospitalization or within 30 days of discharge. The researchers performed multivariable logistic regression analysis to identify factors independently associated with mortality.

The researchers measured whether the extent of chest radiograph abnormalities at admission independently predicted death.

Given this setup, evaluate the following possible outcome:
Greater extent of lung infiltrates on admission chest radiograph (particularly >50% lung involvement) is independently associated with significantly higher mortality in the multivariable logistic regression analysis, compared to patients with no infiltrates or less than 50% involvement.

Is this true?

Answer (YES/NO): YES